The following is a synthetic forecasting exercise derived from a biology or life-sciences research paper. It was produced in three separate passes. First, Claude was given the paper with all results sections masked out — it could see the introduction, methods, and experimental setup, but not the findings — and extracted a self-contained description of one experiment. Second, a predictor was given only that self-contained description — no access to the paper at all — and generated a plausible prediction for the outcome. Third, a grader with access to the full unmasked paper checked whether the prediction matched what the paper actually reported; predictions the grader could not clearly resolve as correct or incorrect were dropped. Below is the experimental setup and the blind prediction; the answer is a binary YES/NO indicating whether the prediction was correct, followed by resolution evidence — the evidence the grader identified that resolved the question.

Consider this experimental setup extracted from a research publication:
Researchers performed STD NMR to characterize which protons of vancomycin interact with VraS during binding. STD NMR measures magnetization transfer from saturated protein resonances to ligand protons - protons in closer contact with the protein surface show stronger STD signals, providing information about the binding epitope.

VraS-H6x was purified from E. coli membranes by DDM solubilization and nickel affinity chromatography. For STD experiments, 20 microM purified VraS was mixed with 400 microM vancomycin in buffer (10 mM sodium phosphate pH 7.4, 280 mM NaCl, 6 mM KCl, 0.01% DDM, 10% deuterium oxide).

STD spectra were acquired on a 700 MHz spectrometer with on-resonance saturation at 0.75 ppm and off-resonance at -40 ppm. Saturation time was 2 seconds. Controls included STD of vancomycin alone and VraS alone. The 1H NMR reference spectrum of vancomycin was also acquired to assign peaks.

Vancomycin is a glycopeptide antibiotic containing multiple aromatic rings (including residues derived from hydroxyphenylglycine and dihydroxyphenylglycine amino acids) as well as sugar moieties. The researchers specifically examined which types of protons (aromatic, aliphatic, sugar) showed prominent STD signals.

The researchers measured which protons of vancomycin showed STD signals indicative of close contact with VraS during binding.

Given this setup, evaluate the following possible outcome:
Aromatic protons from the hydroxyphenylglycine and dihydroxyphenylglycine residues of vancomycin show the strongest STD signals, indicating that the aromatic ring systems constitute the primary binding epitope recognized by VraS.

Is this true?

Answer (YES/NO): YES